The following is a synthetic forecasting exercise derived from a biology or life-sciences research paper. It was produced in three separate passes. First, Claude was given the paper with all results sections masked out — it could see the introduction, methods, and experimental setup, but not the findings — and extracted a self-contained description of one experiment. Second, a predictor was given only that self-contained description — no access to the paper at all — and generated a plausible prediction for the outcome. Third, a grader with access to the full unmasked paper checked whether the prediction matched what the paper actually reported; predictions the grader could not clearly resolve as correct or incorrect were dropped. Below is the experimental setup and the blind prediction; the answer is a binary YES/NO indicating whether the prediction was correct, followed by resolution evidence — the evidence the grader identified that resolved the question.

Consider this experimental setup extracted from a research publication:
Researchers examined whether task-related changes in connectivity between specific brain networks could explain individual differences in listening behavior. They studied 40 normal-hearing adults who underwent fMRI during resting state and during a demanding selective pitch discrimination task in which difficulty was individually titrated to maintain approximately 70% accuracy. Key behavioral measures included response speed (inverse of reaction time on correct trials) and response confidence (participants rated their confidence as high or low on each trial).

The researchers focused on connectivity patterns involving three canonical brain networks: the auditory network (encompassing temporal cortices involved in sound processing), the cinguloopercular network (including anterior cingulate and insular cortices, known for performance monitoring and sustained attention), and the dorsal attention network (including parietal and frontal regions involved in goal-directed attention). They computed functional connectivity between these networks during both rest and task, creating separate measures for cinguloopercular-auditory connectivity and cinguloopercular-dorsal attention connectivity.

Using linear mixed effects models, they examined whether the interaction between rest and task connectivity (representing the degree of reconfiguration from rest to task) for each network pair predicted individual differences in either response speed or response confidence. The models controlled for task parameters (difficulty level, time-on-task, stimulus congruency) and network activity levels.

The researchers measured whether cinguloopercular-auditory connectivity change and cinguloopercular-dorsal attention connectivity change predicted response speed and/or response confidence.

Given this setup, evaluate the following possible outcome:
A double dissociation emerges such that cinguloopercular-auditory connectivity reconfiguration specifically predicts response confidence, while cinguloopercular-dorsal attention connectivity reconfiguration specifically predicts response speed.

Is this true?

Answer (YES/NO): NO